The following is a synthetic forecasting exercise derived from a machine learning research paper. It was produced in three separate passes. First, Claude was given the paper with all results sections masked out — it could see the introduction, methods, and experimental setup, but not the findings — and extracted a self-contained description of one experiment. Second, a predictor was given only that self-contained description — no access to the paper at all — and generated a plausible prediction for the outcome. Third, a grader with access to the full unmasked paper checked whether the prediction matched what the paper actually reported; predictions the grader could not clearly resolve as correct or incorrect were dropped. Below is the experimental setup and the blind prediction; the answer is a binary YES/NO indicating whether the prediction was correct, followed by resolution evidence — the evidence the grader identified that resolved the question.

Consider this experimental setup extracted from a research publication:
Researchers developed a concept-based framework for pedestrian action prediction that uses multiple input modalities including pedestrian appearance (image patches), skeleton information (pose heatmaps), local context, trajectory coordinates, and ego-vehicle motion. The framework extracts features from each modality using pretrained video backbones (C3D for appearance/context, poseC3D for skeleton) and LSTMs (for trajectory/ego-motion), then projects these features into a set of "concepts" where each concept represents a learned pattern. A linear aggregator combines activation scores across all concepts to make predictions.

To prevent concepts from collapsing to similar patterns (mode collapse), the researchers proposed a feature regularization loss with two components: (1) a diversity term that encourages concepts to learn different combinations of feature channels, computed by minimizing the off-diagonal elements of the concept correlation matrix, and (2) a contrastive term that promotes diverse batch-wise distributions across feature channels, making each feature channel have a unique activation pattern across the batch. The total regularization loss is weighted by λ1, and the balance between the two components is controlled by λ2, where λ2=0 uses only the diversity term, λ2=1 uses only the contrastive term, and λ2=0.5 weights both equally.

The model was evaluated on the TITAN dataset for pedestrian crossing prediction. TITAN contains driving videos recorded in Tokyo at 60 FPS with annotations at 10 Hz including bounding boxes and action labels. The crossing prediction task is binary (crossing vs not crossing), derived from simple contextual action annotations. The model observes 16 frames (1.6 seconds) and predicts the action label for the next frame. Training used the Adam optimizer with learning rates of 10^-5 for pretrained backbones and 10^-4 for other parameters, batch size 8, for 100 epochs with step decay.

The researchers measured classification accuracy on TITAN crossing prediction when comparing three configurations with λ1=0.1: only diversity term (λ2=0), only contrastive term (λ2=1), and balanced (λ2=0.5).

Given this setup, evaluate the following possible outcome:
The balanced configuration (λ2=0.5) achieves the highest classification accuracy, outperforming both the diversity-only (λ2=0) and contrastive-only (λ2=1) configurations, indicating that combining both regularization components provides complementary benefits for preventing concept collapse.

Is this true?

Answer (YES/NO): YES